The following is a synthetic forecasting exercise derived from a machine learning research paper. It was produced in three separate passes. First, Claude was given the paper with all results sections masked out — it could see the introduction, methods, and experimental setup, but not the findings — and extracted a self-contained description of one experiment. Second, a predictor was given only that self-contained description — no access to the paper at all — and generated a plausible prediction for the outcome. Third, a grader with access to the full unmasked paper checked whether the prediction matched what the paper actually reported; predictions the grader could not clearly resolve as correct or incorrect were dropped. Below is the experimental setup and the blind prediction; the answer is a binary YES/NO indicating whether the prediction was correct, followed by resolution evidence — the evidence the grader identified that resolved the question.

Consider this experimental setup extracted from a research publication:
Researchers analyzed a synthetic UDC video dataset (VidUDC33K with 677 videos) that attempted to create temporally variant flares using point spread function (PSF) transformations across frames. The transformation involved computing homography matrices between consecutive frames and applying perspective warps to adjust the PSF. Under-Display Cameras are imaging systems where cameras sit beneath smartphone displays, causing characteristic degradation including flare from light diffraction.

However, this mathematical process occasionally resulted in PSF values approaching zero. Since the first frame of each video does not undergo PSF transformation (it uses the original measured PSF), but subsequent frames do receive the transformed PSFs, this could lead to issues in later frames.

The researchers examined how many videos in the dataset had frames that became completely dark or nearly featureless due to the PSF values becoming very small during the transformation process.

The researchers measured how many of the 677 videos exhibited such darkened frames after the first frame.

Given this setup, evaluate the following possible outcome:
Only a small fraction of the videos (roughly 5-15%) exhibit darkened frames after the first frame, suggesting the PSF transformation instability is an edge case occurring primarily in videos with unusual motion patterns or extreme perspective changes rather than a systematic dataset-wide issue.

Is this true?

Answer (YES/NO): NO